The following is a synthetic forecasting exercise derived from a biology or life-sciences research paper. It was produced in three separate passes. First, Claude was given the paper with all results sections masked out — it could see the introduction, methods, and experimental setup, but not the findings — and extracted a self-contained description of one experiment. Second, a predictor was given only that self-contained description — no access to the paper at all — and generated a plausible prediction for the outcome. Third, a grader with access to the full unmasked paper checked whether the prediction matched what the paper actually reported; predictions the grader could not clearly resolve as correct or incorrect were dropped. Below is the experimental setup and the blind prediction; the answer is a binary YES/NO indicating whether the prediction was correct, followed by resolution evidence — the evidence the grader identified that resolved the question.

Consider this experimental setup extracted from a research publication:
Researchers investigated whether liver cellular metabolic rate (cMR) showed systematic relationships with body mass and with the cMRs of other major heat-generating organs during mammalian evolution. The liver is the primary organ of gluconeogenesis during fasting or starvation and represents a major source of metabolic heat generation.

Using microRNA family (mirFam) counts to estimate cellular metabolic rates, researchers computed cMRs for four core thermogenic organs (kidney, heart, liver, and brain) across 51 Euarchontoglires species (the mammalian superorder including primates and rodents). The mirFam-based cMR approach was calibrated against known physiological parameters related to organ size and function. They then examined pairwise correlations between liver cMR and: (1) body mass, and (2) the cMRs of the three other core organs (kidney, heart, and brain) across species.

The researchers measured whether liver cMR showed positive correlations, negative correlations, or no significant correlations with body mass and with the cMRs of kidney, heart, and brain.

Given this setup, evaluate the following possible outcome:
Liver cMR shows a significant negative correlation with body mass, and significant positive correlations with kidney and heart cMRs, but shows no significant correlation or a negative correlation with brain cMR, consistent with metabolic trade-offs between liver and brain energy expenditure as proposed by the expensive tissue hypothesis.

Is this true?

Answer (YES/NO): NO